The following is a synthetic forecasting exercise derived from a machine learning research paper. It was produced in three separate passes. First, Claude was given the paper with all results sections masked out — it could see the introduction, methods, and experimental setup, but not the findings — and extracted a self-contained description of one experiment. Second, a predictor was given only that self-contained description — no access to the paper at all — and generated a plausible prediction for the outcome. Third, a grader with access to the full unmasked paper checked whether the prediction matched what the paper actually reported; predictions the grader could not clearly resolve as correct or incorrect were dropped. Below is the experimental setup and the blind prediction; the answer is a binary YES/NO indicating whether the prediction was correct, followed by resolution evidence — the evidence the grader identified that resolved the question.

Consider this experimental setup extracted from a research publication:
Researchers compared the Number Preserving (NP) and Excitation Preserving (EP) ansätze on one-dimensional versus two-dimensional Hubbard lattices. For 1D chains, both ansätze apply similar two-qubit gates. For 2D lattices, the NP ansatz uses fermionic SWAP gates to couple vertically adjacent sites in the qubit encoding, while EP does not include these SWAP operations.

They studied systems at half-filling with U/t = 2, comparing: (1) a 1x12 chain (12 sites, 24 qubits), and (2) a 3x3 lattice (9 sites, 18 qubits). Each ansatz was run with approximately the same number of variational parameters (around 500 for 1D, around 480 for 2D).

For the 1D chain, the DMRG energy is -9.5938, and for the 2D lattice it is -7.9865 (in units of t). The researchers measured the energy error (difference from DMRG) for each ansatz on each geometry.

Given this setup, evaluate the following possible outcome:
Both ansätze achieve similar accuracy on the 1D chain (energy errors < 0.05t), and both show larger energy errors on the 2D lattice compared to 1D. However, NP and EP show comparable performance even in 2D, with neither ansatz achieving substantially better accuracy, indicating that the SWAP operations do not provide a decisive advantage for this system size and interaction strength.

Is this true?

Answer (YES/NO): NO